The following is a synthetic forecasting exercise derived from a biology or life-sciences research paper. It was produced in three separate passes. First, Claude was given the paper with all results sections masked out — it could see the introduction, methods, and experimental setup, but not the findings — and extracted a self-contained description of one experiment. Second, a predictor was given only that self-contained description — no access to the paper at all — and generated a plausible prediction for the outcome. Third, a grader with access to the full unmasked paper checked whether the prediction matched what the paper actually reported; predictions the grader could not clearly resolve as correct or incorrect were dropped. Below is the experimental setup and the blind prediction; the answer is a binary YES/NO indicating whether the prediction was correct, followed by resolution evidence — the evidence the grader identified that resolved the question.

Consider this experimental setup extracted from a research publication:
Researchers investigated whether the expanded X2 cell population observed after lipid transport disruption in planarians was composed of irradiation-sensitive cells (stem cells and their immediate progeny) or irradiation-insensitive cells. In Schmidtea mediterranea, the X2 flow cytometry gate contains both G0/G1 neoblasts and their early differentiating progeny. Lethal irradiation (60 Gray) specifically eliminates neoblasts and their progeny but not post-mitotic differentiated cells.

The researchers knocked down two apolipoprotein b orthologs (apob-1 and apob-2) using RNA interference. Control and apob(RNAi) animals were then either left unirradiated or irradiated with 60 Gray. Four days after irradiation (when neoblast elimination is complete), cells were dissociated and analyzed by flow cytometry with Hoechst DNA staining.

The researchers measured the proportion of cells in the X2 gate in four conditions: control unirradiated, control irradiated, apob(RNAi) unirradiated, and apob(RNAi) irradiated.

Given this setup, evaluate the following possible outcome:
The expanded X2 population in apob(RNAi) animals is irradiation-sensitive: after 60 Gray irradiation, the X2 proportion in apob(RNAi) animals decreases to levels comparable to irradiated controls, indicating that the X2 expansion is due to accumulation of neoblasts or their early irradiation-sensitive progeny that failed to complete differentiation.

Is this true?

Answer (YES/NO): NO